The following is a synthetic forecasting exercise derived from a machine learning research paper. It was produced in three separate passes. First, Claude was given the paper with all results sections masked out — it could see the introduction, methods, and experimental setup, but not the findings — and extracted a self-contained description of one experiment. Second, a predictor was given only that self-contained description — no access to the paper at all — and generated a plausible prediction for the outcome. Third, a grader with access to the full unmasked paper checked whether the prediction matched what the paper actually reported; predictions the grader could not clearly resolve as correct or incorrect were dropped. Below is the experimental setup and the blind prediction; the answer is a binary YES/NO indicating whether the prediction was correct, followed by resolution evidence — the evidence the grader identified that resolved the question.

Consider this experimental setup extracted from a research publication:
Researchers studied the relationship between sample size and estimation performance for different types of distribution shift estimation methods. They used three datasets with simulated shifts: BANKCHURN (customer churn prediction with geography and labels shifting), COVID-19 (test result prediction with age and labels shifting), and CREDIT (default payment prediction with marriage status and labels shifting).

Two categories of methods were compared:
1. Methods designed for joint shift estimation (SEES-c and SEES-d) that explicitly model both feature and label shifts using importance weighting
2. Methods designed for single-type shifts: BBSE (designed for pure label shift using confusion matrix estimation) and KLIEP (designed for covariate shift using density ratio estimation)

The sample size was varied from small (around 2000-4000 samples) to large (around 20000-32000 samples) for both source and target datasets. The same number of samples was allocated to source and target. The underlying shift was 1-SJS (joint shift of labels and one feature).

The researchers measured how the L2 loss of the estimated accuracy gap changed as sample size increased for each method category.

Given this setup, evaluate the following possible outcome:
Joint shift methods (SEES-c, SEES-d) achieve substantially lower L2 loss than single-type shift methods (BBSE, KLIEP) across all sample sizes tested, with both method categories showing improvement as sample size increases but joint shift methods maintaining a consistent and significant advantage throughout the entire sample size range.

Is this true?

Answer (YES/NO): NO